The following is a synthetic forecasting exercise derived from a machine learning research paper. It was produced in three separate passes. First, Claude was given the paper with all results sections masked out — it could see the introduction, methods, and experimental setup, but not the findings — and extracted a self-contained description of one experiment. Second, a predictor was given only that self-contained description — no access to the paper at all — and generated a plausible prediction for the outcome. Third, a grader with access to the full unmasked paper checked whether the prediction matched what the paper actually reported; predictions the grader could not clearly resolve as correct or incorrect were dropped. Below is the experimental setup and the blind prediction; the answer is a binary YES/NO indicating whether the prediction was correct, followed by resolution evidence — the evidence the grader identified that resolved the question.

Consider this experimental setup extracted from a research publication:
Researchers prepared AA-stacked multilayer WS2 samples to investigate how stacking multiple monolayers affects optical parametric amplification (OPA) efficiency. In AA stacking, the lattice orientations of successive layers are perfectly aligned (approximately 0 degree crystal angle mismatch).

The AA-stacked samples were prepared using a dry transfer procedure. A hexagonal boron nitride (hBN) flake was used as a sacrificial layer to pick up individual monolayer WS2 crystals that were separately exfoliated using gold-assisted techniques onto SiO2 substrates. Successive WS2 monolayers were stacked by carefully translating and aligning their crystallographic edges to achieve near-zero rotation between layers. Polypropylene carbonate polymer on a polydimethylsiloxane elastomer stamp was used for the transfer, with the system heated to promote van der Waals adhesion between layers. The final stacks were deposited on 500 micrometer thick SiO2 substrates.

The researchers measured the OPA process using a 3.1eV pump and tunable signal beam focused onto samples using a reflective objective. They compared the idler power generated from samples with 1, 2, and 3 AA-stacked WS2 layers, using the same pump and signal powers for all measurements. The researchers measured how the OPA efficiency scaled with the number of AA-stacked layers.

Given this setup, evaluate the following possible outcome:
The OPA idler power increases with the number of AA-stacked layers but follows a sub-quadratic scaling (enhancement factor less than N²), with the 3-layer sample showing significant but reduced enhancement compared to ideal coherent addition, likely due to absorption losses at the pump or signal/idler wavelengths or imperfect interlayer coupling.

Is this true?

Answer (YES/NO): YES